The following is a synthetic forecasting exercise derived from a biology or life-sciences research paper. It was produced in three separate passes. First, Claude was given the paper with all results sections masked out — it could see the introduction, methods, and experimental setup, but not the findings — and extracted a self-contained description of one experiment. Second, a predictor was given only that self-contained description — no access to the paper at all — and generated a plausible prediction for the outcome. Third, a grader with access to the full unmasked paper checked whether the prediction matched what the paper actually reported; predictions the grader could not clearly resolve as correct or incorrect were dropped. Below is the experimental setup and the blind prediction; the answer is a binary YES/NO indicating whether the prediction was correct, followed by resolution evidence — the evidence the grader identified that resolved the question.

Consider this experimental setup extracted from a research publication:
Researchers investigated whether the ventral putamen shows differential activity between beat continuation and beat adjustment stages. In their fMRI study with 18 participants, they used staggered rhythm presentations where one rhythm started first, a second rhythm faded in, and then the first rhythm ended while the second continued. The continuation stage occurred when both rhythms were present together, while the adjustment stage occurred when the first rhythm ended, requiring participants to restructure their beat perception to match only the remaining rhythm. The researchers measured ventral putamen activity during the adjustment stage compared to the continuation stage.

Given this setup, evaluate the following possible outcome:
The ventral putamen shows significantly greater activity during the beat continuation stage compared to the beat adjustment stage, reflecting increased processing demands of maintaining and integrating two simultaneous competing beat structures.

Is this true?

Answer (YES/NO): NO